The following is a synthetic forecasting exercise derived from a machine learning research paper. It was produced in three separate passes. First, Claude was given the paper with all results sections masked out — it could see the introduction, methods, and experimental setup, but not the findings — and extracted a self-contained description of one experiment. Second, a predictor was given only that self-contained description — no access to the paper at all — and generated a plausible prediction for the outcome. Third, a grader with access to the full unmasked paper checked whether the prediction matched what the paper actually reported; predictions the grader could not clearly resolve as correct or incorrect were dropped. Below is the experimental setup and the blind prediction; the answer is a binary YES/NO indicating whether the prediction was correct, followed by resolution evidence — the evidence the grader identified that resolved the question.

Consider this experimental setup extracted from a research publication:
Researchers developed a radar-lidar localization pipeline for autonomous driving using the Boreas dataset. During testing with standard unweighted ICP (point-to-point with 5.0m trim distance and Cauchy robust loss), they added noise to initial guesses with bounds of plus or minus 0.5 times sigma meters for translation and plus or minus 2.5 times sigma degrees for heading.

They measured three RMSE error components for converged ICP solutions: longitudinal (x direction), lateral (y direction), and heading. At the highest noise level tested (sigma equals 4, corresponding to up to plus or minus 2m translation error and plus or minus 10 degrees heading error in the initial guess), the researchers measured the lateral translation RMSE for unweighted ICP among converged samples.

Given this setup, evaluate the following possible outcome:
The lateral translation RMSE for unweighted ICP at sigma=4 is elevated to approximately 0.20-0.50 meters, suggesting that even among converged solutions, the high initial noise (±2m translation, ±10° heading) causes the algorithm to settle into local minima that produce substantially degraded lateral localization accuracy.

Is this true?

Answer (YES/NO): NO